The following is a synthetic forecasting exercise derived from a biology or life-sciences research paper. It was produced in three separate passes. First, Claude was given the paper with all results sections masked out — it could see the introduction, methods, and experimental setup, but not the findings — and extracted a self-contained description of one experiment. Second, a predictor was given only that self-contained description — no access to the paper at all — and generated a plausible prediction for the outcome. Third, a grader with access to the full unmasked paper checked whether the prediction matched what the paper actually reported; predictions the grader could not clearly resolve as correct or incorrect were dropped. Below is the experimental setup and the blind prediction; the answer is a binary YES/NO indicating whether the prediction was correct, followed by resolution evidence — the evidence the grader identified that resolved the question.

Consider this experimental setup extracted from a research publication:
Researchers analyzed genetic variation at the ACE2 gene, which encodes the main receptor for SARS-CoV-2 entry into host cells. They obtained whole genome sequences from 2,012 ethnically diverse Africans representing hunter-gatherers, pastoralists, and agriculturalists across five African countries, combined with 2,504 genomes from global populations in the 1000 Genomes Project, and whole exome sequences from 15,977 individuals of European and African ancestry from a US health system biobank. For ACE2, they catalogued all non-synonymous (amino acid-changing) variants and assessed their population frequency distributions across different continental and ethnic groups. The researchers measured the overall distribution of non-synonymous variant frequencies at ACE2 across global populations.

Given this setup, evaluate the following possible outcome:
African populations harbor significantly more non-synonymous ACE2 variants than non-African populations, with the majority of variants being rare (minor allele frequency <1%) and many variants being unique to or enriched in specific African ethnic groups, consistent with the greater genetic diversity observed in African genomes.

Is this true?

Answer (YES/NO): NO